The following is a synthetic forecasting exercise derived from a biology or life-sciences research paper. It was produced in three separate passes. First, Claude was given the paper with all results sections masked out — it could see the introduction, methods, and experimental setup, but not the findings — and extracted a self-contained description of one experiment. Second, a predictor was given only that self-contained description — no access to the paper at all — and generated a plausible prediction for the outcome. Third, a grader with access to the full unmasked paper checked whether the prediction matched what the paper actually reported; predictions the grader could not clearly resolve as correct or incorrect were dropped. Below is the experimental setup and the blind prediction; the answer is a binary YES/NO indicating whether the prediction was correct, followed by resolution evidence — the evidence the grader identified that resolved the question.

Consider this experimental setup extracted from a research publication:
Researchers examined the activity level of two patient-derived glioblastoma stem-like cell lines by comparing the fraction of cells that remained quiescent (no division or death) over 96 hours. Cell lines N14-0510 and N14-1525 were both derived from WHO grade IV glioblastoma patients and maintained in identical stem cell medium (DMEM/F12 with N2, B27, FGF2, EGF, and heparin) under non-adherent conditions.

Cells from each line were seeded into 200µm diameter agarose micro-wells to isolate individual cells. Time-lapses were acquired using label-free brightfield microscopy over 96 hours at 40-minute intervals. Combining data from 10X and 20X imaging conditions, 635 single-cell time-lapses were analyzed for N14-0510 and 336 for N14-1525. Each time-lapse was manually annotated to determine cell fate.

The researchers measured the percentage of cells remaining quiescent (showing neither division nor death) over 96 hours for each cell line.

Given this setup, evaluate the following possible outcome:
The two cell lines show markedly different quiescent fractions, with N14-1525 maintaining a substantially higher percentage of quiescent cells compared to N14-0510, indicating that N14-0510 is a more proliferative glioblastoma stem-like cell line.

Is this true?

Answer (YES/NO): YES